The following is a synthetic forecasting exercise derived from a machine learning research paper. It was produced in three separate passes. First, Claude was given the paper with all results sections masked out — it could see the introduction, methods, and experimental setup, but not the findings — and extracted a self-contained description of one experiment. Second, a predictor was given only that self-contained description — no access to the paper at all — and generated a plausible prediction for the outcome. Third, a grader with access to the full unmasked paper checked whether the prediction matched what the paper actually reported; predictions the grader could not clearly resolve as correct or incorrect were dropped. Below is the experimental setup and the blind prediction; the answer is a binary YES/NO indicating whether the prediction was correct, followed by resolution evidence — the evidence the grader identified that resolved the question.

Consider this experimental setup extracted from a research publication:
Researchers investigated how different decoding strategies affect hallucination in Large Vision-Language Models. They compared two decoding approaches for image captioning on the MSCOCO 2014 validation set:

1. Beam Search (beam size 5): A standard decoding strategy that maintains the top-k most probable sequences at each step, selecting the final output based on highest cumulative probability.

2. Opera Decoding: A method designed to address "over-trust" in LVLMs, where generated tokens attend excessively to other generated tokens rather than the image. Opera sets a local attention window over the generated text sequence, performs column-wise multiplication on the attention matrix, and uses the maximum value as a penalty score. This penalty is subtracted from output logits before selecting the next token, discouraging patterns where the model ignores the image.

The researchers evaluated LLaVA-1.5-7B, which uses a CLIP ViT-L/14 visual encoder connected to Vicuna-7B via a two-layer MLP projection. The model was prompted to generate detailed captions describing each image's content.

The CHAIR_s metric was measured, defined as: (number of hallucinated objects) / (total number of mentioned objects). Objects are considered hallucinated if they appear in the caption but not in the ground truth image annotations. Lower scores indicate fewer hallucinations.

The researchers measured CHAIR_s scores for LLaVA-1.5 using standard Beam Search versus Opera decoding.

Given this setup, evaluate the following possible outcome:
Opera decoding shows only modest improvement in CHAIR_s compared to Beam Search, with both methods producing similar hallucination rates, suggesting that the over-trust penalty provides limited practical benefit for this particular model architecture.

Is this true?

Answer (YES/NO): YES